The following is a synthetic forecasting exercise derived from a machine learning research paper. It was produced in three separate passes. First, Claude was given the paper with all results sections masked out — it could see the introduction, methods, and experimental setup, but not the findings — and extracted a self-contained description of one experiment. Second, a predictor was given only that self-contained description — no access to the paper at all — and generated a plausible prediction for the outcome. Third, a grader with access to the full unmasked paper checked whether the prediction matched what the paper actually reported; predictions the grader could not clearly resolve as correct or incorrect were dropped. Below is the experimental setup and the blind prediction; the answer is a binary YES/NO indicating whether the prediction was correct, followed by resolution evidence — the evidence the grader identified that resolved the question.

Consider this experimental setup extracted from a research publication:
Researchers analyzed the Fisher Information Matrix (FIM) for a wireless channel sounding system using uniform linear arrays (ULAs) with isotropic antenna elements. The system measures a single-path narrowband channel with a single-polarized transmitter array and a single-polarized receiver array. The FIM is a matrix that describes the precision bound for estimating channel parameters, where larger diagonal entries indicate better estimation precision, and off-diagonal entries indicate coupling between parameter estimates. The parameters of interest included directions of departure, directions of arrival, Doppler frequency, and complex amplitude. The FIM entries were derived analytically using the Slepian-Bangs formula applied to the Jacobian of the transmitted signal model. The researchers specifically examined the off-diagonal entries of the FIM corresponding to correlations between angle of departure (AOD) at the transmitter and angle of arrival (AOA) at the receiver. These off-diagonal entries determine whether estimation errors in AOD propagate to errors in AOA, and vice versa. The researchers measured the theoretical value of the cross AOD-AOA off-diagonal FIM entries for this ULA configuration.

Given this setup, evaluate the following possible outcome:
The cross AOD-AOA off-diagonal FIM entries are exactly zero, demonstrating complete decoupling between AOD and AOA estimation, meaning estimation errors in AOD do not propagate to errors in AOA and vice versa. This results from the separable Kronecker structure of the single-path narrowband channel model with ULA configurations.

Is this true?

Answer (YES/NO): YES